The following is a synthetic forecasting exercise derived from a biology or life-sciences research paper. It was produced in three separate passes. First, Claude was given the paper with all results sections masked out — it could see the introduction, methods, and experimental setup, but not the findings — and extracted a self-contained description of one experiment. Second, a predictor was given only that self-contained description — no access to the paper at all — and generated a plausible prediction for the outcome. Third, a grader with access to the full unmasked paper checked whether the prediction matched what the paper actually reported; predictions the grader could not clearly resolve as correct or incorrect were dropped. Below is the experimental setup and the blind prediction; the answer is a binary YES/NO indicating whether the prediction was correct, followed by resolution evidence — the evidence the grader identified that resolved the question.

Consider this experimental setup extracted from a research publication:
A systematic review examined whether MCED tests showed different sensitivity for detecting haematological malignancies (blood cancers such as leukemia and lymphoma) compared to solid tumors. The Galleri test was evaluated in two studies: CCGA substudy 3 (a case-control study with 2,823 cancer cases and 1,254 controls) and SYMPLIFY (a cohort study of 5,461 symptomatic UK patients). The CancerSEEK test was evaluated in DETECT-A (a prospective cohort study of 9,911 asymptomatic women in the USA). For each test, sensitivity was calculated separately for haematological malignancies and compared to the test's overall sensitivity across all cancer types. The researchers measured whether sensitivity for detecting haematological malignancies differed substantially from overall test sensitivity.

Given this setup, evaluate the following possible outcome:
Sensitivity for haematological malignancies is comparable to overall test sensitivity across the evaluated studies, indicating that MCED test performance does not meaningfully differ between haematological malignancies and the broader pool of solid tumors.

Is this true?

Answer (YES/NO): NO